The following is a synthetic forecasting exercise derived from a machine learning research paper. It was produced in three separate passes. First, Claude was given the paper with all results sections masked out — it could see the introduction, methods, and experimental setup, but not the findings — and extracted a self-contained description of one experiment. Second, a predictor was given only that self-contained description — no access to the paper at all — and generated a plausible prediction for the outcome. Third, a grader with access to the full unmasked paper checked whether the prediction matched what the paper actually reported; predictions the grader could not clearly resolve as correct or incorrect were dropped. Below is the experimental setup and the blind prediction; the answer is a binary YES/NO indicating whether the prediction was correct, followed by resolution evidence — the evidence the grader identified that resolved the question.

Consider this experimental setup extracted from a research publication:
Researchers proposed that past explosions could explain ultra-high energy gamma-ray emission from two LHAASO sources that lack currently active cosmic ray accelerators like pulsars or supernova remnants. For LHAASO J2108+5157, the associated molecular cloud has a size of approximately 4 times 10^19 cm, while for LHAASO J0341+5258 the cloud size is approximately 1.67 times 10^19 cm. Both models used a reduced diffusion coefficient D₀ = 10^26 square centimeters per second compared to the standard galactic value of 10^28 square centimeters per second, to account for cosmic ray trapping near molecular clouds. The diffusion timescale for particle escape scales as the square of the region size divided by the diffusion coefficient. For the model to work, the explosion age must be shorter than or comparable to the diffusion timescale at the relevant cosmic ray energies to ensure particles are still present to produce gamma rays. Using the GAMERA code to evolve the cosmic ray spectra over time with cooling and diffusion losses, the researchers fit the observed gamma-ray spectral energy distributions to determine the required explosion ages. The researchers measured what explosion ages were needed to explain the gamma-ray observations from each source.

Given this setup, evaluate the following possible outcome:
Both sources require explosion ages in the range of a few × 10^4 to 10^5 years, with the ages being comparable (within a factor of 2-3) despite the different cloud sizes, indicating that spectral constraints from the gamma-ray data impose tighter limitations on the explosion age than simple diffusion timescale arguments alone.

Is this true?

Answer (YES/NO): NO